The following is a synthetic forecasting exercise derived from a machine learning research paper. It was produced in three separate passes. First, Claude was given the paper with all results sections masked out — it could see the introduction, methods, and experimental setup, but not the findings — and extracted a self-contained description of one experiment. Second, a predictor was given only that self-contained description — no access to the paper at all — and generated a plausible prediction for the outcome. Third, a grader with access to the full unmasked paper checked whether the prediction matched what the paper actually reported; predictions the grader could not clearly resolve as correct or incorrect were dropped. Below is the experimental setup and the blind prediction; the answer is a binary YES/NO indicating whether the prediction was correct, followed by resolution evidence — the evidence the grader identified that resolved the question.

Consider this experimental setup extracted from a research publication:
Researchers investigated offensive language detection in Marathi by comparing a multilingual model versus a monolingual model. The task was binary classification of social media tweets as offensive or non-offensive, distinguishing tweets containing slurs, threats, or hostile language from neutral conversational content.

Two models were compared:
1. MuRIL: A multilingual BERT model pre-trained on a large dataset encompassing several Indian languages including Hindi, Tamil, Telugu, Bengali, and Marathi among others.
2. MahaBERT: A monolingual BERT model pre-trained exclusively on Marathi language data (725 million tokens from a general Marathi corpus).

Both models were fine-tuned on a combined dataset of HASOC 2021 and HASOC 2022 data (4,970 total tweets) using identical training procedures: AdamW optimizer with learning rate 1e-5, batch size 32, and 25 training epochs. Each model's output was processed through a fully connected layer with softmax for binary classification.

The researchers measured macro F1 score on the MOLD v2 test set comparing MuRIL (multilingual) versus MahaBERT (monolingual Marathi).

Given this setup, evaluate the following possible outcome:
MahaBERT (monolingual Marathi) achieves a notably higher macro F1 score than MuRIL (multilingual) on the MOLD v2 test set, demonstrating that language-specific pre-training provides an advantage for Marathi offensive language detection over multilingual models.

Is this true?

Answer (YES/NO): NO